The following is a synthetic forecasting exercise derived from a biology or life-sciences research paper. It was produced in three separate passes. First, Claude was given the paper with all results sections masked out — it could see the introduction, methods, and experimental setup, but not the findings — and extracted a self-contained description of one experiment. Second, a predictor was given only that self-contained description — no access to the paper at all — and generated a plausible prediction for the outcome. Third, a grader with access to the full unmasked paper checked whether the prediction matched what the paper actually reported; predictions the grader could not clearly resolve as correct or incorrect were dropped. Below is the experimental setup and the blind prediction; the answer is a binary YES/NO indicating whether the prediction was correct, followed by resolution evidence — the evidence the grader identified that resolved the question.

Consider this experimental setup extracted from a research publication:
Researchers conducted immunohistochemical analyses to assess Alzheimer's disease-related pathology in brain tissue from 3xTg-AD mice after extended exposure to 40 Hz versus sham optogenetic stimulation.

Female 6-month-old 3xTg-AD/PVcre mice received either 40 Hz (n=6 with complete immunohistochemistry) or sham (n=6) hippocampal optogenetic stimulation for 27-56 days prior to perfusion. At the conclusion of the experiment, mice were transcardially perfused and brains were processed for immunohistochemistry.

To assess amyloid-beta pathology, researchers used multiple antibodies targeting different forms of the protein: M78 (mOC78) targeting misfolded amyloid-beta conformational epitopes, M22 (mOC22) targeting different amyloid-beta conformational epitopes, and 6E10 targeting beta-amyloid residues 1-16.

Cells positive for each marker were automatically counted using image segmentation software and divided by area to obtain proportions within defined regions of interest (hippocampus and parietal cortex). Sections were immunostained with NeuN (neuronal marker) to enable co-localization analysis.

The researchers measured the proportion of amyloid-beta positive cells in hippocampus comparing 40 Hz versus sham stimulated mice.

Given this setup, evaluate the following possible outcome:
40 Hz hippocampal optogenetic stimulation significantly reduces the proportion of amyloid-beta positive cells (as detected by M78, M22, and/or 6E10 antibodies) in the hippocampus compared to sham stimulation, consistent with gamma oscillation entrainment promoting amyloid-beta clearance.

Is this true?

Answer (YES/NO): YES